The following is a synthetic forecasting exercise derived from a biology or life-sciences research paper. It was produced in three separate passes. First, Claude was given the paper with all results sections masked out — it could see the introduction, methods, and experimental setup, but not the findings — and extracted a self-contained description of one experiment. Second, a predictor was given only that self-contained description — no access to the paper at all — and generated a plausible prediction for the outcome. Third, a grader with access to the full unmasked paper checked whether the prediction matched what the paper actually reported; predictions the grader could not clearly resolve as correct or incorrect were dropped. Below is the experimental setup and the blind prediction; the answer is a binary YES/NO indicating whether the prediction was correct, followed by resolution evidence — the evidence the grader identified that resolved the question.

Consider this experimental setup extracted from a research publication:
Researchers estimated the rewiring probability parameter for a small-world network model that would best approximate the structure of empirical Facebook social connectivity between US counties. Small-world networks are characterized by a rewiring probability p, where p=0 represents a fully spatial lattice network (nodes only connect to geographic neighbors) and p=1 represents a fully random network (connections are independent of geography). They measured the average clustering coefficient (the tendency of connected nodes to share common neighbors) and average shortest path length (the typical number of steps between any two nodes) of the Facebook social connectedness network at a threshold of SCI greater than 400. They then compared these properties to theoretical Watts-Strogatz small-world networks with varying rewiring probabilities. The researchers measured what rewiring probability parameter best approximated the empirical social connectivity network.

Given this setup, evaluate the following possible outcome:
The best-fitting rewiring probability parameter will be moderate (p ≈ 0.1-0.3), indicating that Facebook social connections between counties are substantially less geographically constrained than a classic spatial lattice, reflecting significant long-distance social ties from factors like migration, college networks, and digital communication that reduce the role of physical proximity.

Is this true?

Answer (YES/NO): YES